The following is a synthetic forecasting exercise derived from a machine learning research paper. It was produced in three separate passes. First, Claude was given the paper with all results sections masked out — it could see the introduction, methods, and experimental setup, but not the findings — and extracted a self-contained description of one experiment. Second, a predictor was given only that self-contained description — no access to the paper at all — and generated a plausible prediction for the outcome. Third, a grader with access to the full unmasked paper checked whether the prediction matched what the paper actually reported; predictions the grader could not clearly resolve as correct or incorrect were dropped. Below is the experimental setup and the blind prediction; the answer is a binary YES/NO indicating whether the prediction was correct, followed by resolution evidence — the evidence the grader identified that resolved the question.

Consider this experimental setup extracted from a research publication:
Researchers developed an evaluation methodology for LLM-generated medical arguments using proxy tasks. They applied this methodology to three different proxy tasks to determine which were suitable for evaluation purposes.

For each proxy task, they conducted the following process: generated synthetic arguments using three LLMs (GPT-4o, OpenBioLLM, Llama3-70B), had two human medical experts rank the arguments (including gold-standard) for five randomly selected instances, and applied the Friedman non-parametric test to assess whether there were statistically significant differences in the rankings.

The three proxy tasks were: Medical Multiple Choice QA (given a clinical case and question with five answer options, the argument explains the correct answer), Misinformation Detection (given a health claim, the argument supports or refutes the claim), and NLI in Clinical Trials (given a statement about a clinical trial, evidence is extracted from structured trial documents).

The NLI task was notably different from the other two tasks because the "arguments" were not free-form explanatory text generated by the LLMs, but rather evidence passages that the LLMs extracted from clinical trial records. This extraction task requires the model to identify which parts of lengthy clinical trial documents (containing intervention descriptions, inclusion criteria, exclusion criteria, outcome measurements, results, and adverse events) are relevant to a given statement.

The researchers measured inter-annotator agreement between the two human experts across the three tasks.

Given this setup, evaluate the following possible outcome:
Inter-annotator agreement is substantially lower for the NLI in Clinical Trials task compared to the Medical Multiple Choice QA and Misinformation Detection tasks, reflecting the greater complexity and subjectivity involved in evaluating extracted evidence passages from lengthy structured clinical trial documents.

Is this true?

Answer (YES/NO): YES